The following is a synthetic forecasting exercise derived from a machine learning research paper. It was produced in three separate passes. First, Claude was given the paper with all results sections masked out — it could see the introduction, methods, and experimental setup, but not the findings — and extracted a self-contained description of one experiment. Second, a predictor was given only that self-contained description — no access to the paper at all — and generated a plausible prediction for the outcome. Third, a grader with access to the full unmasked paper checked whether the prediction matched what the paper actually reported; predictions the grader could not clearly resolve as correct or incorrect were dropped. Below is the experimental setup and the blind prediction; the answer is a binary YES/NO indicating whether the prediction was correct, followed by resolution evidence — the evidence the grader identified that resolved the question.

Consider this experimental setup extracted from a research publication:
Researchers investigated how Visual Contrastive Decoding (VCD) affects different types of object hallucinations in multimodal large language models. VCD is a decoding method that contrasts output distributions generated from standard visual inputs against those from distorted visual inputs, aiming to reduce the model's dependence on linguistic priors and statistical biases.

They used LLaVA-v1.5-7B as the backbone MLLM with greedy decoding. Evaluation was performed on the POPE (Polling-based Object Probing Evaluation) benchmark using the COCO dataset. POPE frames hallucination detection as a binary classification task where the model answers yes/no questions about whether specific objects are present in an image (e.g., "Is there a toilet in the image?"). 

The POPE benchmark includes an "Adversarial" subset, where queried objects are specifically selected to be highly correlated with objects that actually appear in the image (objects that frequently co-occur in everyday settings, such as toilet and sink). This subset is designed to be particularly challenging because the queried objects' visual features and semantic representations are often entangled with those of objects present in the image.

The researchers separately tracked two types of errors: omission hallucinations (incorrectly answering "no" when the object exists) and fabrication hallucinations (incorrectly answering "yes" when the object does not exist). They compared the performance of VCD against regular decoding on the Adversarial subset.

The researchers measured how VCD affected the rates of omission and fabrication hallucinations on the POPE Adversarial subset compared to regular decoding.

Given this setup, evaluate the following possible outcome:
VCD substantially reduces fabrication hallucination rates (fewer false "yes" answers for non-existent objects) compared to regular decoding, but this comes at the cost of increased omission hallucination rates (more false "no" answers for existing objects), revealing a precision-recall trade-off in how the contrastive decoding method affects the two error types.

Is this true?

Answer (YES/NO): NO